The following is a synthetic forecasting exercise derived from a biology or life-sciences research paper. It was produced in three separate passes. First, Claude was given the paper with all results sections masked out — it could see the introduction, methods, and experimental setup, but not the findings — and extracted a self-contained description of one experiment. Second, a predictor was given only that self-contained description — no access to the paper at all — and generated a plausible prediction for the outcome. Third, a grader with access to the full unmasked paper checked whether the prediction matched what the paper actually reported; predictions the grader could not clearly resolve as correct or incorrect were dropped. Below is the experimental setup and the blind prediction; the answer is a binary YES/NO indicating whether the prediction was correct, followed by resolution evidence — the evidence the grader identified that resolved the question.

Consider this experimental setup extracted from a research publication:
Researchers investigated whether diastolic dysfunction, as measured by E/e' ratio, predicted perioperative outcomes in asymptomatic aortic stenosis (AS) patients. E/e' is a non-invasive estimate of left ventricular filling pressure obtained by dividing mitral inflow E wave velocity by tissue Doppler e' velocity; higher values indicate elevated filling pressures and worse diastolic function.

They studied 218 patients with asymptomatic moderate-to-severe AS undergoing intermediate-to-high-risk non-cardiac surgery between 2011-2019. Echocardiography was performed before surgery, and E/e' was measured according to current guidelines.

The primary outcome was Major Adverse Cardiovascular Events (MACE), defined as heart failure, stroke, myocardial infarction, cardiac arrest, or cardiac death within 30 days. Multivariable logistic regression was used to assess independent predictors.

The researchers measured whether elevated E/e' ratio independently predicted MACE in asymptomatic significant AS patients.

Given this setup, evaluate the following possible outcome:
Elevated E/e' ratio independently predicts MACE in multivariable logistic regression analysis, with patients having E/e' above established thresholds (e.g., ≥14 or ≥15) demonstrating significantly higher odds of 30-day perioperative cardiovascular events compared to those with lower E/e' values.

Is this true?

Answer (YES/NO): NO